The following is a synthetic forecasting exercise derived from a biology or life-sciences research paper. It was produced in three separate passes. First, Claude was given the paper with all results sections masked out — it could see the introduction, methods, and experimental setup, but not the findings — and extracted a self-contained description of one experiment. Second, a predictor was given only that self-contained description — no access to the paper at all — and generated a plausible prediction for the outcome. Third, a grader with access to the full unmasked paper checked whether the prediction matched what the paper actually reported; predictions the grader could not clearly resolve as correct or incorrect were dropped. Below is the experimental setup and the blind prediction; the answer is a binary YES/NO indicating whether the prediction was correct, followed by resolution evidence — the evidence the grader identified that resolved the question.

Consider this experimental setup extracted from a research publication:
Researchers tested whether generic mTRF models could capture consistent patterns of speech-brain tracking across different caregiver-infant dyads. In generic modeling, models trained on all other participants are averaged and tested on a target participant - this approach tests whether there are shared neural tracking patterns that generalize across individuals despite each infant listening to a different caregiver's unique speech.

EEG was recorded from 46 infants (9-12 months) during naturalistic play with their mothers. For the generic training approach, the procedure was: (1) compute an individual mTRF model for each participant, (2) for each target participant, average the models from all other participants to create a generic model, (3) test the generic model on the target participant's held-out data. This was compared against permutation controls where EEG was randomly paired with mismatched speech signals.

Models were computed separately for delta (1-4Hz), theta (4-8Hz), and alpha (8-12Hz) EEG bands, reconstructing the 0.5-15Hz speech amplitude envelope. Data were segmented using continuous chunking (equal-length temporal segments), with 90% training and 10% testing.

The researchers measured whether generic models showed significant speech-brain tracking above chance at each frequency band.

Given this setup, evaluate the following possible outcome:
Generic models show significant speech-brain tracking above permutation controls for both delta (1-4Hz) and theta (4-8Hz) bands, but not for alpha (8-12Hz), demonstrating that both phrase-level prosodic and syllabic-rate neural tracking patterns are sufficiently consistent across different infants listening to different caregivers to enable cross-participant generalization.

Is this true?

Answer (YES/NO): NO